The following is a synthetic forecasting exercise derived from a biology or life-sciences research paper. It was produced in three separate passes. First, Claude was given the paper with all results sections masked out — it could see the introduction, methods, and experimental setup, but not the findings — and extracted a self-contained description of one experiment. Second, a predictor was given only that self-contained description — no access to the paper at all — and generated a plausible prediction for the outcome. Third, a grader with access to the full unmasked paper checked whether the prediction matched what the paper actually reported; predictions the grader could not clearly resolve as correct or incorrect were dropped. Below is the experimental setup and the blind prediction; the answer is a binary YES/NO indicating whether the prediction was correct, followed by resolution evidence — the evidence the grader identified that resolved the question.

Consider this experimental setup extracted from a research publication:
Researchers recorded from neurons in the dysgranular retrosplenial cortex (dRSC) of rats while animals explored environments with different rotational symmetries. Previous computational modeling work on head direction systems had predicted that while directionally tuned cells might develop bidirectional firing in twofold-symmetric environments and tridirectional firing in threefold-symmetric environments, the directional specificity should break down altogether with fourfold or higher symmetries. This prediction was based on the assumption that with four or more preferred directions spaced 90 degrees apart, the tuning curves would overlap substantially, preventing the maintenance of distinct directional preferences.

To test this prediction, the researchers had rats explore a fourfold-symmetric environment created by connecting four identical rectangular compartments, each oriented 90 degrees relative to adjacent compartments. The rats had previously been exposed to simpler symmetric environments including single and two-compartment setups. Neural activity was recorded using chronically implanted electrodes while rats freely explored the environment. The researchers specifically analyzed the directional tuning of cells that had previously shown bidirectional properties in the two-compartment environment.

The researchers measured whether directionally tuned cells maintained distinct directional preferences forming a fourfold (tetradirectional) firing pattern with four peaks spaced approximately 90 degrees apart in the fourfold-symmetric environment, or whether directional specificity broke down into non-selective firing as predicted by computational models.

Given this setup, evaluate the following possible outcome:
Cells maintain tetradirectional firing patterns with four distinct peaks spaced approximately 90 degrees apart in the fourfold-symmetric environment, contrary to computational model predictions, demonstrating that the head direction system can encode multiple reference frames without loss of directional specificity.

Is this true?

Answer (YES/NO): YES